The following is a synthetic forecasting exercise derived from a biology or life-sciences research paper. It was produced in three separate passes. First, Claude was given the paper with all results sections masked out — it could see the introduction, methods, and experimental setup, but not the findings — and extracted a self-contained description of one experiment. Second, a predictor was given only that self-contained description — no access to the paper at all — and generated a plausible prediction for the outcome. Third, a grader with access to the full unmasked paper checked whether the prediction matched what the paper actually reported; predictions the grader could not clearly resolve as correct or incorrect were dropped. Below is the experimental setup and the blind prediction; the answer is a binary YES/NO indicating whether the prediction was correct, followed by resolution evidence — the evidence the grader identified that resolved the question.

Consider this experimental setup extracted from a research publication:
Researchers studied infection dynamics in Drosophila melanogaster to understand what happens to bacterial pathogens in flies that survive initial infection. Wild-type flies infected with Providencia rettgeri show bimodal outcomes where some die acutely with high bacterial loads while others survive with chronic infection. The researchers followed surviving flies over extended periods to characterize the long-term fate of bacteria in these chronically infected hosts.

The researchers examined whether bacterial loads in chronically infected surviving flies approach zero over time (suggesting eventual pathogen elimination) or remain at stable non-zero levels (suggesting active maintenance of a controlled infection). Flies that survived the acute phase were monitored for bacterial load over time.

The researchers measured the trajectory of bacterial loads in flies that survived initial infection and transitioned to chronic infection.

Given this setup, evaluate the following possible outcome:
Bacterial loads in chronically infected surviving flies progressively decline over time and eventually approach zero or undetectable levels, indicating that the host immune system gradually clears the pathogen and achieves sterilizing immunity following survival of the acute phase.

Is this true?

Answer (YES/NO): NO